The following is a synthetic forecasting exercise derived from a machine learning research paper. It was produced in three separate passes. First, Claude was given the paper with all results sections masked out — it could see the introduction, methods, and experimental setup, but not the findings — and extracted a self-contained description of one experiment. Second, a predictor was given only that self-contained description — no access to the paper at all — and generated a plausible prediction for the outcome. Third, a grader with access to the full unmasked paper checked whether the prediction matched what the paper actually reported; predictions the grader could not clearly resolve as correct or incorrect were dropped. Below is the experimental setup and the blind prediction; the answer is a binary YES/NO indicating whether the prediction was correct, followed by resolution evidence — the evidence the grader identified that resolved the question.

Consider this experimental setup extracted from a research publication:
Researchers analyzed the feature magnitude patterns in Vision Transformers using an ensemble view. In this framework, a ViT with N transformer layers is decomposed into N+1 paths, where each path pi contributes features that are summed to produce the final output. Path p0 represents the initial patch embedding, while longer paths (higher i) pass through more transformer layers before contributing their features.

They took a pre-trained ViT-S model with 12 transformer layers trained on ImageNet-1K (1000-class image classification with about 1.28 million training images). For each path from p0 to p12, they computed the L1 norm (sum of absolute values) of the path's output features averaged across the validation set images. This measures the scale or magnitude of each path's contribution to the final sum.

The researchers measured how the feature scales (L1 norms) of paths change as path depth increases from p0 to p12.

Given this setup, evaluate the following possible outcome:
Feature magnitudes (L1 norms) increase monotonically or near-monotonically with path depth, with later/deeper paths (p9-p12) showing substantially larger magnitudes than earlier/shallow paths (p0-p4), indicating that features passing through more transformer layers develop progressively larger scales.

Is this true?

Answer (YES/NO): YES